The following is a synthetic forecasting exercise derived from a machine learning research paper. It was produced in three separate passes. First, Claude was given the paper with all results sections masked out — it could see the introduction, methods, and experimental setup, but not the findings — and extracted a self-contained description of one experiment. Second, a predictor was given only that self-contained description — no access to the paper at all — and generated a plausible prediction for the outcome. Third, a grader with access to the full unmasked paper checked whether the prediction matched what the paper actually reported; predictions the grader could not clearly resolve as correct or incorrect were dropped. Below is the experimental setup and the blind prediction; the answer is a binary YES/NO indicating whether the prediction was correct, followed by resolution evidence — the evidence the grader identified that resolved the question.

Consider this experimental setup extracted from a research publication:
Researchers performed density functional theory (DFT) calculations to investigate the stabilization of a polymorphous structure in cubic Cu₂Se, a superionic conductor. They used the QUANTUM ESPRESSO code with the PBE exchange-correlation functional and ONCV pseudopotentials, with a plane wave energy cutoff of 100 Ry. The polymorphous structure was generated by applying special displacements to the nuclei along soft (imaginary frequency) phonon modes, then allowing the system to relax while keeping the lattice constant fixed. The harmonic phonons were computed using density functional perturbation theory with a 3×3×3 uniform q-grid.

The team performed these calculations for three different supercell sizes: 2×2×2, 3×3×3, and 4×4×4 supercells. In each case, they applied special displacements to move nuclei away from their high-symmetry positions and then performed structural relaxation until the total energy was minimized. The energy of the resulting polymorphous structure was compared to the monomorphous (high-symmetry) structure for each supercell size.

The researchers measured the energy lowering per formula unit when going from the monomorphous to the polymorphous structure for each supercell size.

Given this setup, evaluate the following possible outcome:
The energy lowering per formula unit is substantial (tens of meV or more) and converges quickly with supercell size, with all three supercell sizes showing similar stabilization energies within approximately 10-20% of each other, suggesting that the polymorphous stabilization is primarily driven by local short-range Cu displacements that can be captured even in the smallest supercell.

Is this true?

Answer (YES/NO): NO